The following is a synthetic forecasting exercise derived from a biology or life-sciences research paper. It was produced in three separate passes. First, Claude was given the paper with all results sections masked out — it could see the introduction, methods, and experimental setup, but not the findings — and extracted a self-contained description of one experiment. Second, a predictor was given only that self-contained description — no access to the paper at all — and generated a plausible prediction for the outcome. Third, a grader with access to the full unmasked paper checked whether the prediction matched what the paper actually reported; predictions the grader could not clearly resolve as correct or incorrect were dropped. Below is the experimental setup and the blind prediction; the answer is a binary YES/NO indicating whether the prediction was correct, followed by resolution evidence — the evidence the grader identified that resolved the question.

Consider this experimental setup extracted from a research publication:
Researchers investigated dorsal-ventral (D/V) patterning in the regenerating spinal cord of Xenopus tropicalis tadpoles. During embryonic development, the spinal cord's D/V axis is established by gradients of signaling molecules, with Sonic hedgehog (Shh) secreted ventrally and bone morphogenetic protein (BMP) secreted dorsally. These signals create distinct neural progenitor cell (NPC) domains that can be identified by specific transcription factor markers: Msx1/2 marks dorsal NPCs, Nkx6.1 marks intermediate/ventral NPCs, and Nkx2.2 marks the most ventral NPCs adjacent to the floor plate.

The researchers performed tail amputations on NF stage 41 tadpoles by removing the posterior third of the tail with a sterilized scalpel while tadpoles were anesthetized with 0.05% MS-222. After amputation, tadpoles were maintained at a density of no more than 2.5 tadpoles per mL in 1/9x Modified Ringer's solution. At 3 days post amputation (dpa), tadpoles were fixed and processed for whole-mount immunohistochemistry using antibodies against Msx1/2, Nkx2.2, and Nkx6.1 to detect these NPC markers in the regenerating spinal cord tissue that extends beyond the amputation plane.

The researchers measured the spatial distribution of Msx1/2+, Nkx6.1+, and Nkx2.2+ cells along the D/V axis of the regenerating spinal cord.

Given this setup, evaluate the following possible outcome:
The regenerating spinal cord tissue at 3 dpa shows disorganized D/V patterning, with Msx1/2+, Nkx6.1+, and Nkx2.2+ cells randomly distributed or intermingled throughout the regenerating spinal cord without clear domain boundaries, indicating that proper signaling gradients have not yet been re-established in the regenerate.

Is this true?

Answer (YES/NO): NO